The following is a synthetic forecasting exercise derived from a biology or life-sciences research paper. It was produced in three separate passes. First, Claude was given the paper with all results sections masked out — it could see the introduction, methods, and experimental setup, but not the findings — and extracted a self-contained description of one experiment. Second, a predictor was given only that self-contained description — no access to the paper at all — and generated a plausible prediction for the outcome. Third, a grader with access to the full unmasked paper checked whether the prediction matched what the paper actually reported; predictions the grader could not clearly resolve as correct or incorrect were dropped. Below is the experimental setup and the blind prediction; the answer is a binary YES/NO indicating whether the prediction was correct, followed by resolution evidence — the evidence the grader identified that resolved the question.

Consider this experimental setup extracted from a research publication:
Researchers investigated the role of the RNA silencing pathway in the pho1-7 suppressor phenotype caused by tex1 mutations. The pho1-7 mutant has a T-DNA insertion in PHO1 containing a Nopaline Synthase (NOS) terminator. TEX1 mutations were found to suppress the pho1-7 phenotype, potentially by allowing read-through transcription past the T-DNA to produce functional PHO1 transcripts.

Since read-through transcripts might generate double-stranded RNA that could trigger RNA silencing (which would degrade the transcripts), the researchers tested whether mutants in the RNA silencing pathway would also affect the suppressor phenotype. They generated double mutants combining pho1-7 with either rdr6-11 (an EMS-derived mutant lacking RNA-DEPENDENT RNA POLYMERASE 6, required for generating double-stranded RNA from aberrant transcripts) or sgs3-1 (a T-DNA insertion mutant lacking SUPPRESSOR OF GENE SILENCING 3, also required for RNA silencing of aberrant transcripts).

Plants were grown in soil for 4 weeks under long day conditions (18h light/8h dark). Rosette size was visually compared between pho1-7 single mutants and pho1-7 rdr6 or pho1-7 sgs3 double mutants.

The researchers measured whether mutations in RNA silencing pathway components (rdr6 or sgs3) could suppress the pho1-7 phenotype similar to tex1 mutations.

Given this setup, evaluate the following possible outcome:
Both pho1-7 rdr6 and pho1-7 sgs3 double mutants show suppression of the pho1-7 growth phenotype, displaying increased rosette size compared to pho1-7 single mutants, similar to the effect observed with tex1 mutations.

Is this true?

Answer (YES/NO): NO